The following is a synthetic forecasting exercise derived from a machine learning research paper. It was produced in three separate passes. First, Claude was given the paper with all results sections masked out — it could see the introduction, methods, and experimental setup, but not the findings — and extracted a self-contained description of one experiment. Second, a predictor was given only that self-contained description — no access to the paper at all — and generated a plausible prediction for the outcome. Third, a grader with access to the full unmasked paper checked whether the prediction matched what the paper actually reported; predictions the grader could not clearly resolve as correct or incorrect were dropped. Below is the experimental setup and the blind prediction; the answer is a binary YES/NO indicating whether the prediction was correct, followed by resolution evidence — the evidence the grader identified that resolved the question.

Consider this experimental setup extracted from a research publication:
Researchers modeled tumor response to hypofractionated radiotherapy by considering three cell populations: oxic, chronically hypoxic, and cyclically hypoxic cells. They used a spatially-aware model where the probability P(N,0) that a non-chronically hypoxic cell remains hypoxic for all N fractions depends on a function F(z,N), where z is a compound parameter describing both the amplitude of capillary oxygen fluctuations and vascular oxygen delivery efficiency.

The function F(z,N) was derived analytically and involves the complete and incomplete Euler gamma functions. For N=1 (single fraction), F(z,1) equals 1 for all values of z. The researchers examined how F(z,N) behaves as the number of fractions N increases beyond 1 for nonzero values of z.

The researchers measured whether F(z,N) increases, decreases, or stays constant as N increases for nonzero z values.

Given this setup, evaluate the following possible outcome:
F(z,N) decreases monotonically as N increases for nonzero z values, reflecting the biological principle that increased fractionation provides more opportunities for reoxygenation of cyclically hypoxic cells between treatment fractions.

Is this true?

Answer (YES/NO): YES